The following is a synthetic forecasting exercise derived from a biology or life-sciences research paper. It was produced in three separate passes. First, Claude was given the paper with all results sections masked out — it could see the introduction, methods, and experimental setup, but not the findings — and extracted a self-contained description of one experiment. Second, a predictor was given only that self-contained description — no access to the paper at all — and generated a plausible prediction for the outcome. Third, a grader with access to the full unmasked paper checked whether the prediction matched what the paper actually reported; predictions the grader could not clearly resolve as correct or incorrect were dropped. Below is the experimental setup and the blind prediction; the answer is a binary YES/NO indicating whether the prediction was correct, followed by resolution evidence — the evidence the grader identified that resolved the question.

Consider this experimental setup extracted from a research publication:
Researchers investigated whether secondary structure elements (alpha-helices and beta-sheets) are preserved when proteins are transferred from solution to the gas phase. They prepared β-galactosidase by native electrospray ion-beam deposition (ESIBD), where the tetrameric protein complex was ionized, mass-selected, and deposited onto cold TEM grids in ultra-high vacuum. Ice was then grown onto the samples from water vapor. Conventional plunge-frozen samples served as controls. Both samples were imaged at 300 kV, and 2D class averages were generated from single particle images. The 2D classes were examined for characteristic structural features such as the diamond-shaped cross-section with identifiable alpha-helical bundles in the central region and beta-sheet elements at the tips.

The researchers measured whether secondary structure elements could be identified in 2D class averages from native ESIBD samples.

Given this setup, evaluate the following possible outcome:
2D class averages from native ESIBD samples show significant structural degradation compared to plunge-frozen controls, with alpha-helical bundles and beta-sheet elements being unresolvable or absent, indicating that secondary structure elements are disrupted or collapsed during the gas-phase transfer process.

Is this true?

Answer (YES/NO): NO